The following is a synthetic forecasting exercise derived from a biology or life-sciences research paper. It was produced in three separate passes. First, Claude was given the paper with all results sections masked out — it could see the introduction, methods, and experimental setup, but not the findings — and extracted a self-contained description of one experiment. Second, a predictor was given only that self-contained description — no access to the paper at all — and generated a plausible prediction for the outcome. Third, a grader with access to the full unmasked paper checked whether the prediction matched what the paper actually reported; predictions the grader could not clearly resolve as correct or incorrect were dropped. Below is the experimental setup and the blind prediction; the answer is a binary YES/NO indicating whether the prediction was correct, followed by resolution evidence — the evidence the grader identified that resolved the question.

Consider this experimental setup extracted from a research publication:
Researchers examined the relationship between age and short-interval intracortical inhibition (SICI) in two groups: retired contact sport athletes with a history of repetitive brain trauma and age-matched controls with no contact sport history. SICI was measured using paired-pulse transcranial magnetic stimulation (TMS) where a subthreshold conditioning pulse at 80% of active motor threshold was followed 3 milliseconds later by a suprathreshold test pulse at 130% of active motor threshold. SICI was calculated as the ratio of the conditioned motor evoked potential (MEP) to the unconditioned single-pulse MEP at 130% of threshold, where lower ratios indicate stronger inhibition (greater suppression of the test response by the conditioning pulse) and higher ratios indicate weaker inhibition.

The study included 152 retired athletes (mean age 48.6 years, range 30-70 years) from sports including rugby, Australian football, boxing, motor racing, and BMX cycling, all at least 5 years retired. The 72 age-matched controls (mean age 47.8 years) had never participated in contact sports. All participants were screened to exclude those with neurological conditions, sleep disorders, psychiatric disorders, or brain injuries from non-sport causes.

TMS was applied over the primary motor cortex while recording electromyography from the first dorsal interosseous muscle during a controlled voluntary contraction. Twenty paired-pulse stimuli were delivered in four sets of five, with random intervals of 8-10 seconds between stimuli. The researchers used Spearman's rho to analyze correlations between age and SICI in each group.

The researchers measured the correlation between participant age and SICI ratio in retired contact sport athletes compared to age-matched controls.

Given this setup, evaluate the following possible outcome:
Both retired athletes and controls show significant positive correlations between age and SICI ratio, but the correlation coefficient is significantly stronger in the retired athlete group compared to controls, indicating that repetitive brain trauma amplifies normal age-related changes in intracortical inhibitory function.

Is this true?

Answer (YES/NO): NO